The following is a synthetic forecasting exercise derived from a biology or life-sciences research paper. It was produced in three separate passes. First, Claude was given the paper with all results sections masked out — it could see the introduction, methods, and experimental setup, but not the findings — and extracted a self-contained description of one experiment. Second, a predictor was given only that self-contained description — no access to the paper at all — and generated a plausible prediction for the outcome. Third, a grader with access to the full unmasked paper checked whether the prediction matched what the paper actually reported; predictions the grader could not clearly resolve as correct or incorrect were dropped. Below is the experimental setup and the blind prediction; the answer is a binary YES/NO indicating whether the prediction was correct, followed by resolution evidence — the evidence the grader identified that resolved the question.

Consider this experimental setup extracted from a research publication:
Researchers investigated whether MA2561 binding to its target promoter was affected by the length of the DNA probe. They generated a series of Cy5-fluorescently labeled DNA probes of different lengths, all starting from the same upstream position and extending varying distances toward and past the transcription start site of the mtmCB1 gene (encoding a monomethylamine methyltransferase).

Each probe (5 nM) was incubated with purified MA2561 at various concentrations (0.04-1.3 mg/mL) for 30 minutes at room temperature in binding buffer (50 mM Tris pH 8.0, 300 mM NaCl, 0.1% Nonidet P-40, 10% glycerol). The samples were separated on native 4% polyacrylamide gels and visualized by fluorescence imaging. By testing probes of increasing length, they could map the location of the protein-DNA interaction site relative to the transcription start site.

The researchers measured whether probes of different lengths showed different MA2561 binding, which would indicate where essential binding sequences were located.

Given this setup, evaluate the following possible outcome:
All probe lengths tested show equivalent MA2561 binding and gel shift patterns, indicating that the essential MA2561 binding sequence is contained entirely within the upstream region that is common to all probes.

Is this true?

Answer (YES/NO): NO